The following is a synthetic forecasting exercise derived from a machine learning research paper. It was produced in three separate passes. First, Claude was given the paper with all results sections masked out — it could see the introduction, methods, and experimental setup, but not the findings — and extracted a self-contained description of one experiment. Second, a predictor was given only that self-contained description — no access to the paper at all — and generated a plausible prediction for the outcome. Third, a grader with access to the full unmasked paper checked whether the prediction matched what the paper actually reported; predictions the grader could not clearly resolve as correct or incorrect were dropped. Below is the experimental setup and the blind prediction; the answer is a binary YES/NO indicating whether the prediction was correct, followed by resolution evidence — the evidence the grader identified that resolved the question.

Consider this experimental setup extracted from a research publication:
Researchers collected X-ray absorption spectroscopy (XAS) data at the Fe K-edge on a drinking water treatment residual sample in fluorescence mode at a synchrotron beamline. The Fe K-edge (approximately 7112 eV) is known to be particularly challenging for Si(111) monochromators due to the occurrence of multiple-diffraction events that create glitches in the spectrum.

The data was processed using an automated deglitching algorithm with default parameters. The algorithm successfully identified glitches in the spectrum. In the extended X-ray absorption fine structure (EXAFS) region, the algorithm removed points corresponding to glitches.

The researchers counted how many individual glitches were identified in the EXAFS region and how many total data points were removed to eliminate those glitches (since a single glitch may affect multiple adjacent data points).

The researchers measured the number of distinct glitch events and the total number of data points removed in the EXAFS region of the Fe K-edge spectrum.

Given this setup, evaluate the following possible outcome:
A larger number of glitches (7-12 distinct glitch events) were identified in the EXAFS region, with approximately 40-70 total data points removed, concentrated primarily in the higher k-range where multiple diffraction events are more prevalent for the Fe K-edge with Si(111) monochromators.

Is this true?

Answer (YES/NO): NO